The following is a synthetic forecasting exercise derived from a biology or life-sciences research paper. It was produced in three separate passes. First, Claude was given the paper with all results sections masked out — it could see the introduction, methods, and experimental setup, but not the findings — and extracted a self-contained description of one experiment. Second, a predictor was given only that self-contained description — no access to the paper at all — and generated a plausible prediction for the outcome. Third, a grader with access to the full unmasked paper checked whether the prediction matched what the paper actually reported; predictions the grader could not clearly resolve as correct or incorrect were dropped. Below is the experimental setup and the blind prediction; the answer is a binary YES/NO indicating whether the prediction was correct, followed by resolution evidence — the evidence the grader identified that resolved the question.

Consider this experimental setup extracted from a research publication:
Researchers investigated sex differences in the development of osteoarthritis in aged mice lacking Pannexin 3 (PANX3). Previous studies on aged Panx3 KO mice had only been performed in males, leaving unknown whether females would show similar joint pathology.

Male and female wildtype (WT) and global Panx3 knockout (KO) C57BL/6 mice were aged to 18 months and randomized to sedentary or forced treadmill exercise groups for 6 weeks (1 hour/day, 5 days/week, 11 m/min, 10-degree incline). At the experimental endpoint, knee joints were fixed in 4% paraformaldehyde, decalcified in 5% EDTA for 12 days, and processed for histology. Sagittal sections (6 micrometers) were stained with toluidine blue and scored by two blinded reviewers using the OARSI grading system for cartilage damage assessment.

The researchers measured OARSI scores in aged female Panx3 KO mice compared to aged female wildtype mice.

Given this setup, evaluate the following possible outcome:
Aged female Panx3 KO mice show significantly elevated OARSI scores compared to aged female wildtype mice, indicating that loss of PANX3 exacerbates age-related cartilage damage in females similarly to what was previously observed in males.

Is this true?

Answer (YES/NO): YES